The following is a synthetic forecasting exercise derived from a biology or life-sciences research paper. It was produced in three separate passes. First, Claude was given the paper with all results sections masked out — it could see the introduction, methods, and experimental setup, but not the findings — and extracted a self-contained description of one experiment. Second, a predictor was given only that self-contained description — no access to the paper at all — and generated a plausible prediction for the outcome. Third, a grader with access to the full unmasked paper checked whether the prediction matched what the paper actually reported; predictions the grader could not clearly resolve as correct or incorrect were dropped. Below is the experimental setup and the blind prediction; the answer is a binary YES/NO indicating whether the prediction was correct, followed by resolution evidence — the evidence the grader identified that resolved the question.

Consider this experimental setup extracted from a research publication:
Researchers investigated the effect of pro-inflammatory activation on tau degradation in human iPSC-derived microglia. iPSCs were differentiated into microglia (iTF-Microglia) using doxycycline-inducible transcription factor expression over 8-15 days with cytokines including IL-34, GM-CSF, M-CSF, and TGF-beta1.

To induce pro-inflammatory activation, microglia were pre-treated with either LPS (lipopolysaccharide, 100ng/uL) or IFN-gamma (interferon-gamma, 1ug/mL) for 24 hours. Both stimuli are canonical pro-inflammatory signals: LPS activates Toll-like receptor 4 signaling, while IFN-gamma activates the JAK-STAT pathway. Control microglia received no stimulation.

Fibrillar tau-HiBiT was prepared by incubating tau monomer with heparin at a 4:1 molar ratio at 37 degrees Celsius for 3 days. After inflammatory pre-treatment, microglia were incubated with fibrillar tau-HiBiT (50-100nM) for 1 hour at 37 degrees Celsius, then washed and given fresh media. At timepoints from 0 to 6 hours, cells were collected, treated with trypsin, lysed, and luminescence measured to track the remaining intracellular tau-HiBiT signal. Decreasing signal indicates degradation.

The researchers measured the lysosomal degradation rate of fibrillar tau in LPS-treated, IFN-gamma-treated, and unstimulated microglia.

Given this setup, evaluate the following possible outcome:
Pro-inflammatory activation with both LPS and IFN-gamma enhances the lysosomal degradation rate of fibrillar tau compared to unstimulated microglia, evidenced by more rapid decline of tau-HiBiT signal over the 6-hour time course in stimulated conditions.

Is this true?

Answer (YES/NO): NO